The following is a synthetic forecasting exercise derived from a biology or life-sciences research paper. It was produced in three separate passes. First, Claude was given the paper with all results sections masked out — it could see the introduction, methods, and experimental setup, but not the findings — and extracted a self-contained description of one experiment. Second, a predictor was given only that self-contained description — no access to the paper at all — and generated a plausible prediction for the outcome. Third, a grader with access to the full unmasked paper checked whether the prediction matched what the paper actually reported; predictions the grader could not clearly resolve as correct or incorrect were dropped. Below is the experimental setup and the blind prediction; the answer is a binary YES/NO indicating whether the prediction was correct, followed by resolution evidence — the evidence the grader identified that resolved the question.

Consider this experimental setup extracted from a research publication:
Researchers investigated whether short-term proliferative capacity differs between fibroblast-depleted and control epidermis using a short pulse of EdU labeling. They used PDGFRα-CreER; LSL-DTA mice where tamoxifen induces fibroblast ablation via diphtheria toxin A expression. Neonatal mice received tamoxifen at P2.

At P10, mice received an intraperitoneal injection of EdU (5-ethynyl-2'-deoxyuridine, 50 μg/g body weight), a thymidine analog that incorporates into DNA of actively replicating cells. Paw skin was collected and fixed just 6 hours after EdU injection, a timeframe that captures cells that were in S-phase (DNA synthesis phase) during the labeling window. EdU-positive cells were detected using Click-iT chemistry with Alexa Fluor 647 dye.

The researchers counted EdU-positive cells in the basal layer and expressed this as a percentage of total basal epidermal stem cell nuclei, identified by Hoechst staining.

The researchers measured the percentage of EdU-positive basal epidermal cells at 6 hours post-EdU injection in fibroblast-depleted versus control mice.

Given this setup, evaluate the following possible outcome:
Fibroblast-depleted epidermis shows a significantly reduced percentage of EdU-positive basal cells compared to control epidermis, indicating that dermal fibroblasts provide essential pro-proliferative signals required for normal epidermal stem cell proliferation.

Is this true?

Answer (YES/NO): NO